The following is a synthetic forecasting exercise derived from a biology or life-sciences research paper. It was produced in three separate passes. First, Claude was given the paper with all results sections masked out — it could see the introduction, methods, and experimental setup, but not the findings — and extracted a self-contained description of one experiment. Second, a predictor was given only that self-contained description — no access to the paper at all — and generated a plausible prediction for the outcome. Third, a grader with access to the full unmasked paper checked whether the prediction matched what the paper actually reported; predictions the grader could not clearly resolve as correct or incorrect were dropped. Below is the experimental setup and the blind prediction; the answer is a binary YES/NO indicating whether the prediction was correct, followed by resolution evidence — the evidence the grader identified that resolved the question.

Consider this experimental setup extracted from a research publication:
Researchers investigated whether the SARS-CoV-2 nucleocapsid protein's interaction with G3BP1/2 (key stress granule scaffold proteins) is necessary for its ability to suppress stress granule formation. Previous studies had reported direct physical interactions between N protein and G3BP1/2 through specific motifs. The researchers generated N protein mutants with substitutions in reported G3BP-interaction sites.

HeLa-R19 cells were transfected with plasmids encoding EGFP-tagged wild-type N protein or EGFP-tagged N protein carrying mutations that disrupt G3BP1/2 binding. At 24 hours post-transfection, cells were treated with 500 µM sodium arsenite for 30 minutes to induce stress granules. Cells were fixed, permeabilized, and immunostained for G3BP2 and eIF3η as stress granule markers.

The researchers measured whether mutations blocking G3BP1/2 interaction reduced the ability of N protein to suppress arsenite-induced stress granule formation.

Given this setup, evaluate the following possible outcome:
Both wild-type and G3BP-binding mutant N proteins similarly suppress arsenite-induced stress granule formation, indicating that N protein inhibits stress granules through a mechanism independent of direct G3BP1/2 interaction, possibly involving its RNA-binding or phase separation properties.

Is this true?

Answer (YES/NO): YES